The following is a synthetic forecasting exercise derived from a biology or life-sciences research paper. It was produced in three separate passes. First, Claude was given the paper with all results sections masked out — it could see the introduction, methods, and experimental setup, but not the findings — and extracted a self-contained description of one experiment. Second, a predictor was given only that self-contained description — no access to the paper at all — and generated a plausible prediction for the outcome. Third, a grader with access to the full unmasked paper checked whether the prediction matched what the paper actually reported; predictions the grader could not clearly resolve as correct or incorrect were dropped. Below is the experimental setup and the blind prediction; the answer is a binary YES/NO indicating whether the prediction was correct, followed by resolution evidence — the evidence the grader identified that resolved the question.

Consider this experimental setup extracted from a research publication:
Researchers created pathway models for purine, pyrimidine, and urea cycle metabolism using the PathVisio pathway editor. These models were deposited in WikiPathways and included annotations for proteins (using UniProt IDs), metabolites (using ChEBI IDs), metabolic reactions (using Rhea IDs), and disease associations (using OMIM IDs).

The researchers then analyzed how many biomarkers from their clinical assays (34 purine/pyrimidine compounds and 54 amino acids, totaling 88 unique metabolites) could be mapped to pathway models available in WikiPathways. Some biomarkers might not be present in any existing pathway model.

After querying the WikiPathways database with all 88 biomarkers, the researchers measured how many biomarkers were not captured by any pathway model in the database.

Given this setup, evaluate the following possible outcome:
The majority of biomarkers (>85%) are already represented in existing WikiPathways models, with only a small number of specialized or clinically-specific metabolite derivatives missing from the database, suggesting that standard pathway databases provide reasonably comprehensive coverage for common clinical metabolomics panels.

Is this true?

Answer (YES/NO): YES